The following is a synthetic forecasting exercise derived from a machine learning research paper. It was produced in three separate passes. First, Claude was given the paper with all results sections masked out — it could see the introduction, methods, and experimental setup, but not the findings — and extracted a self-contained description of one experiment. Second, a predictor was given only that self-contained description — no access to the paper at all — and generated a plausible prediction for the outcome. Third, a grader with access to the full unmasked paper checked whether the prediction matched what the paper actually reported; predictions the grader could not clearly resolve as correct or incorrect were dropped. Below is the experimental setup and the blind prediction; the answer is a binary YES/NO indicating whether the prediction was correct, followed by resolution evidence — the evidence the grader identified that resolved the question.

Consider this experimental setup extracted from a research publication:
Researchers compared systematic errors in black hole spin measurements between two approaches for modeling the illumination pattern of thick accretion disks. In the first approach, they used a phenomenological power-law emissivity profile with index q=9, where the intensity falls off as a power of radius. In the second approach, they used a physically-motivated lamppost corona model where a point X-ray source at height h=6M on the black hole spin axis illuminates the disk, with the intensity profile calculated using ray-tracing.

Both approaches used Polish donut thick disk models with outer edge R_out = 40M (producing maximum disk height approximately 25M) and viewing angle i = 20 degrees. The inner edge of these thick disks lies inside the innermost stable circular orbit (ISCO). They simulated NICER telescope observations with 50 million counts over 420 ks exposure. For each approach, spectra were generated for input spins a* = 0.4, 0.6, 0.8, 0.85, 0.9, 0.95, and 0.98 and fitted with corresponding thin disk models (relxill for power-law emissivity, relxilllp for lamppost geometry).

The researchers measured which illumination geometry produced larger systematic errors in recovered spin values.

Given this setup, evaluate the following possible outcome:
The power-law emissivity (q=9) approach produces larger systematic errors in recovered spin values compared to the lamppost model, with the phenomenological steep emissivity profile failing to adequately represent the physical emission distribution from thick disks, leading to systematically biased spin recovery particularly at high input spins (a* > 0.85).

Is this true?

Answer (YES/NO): NO